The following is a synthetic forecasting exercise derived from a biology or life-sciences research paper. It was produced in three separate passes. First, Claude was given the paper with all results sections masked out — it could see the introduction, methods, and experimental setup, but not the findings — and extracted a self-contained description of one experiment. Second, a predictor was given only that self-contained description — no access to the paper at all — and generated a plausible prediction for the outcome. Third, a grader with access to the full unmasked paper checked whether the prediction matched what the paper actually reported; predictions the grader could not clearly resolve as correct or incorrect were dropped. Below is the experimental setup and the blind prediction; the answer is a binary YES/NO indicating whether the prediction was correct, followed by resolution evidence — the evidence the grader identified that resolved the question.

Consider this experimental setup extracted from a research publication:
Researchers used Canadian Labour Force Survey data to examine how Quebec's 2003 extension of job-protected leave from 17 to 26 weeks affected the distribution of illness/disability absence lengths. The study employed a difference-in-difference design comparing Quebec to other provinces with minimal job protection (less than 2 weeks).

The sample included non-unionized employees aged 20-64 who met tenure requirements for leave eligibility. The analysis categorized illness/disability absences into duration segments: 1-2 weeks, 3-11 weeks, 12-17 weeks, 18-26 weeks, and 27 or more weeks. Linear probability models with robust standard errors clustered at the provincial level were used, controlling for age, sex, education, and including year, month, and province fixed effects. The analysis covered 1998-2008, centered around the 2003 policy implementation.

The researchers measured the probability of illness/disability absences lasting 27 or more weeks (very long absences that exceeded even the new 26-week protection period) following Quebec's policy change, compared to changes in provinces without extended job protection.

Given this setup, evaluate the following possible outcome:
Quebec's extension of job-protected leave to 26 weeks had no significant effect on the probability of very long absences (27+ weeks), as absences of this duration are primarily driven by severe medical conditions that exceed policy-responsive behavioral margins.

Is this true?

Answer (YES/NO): NO